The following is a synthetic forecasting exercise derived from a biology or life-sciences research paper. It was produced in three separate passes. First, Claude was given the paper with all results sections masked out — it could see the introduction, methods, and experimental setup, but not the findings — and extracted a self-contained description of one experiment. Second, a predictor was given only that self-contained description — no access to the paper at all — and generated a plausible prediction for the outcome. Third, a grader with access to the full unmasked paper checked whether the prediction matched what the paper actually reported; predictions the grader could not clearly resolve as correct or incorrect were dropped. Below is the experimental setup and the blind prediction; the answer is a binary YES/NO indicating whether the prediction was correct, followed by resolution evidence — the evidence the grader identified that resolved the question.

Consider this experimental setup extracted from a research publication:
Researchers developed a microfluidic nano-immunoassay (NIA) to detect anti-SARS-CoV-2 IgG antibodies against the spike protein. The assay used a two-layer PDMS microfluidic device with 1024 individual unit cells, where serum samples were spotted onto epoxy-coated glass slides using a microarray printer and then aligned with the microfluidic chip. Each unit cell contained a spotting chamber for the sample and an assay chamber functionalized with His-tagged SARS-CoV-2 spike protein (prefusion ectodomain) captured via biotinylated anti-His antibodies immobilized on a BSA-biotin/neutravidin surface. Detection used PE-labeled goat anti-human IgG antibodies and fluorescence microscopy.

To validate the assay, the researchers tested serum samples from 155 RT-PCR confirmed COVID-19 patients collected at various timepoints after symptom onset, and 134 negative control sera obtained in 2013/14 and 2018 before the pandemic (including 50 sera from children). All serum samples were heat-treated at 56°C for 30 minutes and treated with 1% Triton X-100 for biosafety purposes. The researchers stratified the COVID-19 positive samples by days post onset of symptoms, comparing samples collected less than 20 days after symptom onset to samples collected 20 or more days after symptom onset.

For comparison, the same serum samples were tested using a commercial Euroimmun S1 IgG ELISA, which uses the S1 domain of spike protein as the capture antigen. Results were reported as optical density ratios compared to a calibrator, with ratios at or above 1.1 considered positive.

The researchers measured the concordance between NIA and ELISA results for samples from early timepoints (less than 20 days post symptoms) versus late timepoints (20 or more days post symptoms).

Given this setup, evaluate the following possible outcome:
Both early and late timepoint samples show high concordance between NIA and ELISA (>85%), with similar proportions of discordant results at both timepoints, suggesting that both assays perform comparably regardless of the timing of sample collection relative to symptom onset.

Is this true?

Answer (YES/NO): NO